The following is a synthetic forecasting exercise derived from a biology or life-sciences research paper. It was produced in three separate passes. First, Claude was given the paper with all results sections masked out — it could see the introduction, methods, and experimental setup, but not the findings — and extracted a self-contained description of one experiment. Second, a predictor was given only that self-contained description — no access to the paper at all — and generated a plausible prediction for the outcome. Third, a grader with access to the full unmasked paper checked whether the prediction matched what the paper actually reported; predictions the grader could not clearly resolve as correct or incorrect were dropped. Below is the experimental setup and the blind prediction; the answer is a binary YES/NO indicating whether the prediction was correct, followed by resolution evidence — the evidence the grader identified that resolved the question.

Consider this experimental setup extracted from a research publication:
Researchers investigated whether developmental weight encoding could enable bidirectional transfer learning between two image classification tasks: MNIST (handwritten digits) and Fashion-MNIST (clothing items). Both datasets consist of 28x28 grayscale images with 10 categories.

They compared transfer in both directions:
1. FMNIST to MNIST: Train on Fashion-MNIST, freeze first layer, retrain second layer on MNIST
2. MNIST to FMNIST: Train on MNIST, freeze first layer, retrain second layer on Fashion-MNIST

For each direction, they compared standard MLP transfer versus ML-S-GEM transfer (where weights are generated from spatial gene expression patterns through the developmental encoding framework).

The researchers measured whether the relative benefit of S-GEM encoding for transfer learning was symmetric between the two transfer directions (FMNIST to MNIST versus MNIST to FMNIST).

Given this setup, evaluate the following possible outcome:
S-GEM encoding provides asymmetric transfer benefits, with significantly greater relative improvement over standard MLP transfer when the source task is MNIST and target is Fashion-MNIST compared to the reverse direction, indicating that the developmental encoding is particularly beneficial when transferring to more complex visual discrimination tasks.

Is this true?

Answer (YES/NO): NO